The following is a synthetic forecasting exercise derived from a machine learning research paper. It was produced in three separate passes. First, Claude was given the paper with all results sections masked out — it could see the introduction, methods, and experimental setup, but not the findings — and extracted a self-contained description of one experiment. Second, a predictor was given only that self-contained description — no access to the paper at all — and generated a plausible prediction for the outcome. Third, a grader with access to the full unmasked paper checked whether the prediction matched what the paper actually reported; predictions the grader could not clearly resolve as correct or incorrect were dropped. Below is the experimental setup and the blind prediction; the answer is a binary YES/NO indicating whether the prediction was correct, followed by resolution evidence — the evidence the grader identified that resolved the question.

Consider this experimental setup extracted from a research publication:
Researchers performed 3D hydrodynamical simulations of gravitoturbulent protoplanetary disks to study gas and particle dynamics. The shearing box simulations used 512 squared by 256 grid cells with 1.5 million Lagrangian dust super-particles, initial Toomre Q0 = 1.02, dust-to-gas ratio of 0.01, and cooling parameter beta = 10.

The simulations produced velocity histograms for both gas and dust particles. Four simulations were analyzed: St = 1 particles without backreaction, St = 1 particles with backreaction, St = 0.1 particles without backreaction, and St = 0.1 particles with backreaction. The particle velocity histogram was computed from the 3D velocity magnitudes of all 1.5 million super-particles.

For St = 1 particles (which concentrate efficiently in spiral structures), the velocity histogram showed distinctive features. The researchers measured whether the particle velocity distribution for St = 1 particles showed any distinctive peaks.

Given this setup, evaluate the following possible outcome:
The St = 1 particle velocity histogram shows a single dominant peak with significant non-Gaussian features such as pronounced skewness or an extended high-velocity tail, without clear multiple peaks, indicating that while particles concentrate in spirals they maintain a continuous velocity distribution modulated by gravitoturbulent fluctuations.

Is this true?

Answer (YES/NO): NO